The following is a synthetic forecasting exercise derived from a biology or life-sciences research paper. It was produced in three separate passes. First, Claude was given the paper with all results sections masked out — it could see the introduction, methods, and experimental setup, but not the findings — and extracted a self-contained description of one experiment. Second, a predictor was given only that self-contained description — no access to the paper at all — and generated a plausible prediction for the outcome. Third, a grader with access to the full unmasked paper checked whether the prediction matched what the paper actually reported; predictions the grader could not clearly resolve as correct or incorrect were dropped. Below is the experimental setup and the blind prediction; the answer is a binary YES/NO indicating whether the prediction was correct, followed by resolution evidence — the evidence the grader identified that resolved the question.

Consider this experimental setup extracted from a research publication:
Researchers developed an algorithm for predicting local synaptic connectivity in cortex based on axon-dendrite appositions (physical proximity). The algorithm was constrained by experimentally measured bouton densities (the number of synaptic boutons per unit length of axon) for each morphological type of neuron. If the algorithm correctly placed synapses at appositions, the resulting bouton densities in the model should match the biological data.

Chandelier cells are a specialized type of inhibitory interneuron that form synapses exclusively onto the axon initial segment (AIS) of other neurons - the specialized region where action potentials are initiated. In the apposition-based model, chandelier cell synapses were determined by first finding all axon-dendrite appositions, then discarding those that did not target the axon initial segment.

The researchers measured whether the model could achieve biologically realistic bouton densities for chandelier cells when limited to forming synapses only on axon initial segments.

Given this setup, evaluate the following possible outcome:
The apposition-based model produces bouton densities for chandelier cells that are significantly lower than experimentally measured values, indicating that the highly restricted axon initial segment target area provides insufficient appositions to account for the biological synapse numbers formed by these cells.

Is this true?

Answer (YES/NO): YES